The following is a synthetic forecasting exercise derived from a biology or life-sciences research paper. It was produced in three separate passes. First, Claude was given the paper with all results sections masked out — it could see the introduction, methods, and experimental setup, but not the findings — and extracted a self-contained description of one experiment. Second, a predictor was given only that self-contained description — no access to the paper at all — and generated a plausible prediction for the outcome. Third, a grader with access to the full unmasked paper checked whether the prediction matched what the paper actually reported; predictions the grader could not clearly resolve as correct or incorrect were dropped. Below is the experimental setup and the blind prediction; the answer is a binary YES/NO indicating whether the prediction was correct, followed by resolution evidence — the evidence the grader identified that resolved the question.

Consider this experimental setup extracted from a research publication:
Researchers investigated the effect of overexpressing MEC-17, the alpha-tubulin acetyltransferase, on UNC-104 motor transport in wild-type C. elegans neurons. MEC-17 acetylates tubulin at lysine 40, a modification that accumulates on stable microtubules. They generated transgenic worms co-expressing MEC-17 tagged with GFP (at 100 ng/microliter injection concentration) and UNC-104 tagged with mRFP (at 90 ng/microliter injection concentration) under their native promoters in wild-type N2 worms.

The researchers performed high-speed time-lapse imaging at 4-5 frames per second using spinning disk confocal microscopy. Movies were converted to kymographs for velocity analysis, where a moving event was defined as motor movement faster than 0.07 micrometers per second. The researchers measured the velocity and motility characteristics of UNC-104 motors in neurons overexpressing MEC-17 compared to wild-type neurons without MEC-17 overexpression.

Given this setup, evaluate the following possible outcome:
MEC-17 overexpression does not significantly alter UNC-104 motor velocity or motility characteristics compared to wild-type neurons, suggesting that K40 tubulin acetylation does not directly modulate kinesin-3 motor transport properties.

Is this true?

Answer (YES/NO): NO